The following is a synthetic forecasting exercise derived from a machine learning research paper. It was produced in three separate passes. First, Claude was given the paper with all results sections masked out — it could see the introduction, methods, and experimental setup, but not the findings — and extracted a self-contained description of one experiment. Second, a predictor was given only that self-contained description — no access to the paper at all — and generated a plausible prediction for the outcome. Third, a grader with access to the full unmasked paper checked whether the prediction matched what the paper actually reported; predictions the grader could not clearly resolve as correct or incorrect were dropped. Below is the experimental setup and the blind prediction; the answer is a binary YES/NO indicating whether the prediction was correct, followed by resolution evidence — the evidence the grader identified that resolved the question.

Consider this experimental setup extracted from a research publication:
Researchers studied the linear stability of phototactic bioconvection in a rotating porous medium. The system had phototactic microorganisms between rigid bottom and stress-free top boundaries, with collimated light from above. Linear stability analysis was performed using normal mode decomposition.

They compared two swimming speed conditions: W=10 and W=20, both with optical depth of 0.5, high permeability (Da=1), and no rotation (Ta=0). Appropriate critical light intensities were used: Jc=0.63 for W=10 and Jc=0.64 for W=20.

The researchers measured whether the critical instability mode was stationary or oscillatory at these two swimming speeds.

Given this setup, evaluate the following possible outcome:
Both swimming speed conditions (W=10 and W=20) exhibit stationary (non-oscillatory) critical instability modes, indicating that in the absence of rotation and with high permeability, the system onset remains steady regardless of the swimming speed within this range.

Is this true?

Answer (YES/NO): NO